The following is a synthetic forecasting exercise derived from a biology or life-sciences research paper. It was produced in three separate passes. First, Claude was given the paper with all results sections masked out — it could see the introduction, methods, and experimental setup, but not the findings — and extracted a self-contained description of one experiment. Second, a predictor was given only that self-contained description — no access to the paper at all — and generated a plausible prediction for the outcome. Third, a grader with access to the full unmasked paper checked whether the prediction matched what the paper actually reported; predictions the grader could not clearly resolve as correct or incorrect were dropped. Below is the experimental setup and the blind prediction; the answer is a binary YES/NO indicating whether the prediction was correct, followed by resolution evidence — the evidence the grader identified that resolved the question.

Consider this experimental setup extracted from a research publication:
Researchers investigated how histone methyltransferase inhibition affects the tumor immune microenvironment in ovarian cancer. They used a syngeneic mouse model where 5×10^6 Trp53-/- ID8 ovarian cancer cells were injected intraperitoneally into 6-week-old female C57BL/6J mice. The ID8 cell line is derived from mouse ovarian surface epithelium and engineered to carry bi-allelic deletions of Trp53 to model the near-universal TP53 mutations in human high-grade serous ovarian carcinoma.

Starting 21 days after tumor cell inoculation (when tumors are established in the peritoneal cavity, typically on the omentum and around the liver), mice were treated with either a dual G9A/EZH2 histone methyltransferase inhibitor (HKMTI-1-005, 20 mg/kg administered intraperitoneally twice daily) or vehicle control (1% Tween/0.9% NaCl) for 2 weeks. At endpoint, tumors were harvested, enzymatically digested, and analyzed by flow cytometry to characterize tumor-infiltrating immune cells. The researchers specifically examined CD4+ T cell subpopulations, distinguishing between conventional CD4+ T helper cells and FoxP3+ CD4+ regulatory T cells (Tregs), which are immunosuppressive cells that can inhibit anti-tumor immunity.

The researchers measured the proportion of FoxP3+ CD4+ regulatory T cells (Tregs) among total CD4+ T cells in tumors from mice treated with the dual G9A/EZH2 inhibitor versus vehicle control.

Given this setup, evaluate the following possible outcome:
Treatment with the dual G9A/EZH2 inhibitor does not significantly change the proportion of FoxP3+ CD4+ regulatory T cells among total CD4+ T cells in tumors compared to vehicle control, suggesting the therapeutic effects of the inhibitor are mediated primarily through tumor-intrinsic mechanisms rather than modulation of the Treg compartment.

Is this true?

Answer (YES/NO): NO